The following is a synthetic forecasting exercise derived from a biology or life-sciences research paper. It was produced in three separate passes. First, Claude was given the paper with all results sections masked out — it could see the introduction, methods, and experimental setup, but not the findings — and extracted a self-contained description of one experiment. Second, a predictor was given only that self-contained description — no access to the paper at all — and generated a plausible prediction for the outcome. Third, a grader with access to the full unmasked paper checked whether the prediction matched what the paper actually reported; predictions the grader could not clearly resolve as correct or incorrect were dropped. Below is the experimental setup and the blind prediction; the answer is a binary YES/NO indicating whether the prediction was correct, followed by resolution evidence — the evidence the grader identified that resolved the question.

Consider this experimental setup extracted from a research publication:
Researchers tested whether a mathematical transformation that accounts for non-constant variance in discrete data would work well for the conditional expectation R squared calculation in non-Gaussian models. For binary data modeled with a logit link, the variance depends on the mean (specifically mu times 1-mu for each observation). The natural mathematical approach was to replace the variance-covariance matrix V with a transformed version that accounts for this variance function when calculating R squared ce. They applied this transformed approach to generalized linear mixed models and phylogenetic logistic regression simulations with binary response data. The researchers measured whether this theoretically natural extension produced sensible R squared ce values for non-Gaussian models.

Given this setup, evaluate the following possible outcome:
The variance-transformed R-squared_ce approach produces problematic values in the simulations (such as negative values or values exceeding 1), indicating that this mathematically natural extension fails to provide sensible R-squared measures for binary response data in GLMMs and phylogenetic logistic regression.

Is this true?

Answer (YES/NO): YES